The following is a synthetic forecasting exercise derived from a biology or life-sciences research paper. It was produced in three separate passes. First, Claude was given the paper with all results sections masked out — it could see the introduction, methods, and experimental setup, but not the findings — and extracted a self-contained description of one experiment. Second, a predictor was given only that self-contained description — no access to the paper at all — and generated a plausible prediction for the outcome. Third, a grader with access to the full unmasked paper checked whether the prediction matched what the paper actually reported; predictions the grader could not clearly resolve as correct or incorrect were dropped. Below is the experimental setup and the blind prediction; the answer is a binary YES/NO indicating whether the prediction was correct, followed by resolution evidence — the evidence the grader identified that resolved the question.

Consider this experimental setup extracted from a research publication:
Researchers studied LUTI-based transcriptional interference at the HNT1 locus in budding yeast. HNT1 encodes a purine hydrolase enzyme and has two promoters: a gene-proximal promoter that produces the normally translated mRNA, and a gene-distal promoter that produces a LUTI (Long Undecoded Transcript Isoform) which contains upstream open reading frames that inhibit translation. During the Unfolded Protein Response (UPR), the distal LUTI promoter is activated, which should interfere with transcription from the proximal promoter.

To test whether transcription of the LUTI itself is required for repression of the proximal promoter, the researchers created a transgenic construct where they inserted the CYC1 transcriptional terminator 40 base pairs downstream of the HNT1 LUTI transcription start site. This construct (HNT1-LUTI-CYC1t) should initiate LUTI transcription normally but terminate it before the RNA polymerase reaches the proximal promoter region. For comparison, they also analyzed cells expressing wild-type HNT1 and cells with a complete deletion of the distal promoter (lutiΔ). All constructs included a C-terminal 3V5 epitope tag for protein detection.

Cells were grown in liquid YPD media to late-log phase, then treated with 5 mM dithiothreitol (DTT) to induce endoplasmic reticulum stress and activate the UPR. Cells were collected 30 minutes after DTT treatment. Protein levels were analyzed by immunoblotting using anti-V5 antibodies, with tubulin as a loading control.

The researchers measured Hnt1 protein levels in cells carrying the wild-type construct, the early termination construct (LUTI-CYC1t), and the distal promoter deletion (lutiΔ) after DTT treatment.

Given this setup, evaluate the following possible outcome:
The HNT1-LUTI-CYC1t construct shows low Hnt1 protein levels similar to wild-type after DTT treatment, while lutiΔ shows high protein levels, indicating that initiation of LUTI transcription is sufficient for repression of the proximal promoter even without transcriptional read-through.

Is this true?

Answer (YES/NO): NO